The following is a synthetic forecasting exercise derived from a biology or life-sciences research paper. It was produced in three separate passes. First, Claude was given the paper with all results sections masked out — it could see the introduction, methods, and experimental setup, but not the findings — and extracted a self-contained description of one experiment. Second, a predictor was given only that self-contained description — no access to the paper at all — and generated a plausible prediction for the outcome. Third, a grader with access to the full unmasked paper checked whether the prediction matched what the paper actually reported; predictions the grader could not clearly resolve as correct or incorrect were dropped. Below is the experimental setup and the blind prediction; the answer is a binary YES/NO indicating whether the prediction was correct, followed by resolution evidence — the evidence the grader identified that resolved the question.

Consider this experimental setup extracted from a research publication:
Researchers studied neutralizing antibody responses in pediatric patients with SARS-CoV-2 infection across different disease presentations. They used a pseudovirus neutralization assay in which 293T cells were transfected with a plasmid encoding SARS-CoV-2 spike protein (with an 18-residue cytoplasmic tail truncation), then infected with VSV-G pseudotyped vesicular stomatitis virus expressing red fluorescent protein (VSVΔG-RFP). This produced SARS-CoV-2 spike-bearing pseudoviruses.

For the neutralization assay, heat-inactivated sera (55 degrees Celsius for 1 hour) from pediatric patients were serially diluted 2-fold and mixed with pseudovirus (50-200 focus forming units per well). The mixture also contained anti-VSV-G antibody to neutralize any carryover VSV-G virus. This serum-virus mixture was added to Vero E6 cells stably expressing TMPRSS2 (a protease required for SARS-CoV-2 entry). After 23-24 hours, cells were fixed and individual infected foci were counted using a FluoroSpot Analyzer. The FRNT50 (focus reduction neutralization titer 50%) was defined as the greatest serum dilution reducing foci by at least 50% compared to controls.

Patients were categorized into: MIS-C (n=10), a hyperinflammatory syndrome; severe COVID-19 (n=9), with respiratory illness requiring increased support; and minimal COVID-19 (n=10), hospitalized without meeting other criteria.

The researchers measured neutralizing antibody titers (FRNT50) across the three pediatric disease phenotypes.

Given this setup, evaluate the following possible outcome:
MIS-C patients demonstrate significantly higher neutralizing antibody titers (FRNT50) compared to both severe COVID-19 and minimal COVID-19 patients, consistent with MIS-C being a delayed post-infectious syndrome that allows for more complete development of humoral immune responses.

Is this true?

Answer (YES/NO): NO